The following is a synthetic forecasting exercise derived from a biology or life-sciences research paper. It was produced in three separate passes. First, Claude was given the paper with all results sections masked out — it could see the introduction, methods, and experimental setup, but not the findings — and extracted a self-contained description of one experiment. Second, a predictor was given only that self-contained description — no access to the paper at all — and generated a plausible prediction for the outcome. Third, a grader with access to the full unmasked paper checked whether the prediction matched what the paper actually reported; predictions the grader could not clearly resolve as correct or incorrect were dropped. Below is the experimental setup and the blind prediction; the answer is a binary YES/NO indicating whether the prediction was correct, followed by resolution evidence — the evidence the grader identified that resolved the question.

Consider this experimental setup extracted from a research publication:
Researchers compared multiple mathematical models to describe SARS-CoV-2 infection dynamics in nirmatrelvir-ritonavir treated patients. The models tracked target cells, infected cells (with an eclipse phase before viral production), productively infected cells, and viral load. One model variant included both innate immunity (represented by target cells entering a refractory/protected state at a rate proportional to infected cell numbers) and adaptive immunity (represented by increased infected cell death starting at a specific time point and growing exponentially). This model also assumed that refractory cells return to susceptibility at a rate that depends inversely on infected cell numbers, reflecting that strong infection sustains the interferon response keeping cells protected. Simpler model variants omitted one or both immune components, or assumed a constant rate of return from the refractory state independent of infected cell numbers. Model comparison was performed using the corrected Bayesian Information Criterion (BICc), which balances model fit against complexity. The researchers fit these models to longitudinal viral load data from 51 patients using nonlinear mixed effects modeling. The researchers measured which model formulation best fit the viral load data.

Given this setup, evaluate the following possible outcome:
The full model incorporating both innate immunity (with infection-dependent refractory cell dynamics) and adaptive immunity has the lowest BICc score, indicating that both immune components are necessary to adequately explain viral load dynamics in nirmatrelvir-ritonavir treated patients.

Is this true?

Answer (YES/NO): YES